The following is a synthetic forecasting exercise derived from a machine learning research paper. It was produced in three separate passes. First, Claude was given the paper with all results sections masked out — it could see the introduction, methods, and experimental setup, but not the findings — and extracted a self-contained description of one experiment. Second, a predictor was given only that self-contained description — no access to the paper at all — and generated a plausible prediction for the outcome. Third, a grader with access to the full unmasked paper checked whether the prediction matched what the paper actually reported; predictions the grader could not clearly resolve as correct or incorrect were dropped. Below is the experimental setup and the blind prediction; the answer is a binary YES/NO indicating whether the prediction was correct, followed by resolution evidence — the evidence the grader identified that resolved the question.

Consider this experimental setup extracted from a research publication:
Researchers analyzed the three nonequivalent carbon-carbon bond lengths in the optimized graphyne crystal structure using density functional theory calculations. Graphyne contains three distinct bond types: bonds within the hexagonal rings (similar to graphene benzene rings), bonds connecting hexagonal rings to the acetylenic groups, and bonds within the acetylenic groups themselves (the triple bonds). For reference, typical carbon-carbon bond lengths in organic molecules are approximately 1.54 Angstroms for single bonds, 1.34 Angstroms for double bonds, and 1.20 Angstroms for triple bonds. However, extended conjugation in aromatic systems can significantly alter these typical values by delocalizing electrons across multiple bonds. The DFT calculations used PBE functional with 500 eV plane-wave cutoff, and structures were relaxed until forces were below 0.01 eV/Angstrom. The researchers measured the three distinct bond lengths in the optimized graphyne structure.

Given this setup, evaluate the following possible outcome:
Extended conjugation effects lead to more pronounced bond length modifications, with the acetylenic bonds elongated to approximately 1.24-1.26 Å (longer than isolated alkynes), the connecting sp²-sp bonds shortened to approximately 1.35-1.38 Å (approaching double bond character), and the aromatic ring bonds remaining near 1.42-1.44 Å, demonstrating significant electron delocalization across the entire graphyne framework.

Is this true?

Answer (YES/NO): NO